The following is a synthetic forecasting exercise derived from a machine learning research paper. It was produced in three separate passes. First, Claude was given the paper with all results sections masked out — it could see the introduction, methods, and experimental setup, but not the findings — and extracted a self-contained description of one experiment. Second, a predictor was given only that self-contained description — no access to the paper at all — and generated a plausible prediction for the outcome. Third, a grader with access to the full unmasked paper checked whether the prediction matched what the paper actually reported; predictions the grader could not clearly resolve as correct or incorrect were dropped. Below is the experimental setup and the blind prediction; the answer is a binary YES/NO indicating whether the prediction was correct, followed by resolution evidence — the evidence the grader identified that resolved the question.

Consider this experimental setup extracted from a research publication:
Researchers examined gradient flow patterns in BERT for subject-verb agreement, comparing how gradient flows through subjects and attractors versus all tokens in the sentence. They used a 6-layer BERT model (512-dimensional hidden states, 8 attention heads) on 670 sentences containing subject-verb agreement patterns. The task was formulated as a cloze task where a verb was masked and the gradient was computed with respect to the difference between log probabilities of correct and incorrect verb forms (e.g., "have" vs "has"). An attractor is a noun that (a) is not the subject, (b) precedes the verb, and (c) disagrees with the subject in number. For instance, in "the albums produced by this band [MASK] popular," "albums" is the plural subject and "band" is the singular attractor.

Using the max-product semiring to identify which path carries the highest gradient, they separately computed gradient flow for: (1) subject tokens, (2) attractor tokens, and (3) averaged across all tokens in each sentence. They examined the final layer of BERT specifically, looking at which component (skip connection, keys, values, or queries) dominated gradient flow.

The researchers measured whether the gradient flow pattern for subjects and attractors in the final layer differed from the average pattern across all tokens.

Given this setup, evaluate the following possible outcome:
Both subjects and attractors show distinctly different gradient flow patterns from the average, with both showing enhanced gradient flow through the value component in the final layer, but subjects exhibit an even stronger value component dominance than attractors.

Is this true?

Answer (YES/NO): NO